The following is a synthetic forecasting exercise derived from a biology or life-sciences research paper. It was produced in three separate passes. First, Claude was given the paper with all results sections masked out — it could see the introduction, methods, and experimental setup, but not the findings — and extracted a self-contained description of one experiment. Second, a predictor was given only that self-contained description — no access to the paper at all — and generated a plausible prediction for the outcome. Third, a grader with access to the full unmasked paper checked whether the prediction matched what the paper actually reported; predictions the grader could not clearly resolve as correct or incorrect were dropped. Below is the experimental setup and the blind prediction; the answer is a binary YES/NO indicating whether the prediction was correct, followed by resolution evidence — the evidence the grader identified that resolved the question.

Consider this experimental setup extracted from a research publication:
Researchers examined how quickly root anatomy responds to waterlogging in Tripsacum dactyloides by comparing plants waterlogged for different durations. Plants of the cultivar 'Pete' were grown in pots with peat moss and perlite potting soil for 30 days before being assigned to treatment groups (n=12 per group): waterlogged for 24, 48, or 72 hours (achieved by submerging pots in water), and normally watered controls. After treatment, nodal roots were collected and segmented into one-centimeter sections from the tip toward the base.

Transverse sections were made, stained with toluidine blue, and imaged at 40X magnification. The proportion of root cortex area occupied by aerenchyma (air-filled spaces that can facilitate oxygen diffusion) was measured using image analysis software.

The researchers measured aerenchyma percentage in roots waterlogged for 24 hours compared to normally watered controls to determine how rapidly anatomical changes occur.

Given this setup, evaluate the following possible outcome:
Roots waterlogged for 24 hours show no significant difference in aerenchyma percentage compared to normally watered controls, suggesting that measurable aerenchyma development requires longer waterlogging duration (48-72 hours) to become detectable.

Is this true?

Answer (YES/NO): YES